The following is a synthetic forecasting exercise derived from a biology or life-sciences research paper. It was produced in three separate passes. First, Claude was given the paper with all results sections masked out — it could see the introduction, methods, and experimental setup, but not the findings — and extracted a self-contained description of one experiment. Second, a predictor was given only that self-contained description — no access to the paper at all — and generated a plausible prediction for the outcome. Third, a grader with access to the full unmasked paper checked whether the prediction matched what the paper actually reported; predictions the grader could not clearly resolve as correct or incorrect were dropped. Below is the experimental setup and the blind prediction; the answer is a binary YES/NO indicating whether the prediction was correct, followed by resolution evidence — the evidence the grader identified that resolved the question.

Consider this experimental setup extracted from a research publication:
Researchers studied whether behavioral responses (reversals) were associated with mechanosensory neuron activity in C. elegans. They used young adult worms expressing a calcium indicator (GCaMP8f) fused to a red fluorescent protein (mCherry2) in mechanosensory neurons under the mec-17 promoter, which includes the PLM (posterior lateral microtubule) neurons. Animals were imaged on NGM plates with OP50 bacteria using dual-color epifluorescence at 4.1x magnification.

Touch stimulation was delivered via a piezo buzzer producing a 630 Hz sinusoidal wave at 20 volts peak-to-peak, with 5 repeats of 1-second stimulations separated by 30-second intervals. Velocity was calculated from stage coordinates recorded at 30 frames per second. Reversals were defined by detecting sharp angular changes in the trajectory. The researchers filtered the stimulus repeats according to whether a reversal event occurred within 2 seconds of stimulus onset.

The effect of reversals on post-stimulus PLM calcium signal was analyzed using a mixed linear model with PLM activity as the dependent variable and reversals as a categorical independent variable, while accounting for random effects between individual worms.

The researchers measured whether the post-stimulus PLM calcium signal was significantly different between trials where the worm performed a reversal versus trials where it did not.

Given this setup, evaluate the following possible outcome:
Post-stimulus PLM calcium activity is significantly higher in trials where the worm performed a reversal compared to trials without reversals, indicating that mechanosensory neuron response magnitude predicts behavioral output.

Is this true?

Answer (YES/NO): NO